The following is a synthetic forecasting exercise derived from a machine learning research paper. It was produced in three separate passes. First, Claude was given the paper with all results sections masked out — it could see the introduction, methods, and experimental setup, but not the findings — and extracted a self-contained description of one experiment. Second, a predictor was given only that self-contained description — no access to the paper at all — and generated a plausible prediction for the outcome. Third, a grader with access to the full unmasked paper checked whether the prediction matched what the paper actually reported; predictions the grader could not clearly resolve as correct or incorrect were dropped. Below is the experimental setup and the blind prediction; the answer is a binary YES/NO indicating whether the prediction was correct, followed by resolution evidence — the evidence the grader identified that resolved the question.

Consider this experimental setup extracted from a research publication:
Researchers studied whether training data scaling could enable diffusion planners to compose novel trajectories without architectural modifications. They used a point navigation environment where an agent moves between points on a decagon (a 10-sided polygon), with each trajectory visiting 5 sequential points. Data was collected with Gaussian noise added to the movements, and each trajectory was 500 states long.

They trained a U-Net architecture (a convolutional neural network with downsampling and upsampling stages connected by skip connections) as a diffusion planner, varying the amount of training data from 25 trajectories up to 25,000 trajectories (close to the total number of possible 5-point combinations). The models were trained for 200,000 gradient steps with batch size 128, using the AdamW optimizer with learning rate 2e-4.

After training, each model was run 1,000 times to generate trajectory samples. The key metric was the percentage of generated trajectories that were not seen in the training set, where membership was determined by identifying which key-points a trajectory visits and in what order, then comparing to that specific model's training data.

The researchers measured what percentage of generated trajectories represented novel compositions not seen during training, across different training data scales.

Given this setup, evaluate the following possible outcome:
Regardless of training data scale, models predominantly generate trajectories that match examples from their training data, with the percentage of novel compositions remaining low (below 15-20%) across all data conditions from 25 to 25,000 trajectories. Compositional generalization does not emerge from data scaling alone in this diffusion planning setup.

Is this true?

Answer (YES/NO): NO